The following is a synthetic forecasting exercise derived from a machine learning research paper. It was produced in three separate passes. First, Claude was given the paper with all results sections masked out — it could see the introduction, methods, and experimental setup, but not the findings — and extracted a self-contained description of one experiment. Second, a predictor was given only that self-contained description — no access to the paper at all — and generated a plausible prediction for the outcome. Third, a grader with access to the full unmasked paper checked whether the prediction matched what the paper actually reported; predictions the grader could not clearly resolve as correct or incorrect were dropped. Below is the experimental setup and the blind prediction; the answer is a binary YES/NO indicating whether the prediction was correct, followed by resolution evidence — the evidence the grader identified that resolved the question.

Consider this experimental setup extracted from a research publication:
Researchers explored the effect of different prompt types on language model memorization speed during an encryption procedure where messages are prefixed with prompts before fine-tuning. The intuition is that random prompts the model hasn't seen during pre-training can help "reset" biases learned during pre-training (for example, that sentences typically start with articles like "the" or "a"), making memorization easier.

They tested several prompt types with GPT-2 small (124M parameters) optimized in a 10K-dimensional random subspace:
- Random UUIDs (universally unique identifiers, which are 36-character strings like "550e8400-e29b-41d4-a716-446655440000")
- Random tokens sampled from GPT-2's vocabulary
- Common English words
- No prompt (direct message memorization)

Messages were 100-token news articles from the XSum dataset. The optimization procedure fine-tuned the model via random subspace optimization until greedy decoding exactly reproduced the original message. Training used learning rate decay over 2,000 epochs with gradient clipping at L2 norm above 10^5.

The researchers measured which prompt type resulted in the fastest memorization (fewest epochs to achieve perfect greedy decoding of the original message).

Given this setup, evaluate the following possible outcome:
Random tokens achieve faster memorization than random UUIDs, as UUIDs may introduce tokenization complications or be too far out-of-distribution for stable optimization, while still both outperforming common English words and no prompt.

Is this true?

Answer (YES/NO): NO